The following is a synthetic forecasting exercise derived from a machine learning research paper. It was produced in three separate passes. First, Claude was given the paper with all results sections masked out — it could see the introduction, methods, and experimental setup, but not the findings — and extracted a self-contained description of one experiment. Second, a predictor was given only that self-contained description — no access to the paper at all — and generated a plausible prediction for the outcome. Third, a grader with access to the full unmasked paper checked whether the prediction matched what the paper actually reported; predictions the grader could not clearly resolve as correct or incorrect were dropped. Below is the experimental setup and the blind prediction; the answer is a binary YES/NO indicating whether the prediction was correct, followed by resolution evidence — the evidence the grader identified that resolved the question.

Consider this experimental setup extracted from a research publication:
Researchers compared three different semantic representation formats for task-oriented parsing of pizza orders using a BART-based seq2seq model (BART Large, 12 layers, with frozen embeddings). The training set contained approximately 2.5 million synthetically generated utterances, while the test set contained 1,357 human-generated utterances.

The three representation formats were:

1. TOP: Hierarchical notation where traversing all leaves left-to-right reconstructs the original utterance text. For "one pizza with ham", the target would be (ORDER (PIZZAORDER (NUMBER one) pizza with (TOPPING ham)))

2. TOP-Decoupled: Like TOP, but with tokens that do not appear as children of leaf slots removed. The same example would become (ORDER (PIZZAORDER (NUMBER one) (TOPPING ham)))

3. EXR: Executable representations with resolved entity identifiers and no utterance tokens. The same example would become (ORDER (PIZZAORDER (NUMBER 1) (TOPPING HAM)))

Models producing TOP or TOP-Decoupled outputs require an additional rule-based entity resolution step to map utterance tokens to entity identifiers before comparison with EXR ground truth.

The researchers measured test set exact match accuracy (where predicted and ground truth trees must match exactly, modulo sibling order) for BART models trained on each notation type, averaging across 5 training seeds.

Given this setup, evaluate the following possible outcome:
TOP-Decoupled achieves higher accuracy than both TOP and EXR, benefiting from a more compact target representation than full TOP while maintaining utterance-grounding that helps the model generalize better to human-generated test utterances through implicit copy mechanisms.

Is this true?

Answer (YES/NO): NO